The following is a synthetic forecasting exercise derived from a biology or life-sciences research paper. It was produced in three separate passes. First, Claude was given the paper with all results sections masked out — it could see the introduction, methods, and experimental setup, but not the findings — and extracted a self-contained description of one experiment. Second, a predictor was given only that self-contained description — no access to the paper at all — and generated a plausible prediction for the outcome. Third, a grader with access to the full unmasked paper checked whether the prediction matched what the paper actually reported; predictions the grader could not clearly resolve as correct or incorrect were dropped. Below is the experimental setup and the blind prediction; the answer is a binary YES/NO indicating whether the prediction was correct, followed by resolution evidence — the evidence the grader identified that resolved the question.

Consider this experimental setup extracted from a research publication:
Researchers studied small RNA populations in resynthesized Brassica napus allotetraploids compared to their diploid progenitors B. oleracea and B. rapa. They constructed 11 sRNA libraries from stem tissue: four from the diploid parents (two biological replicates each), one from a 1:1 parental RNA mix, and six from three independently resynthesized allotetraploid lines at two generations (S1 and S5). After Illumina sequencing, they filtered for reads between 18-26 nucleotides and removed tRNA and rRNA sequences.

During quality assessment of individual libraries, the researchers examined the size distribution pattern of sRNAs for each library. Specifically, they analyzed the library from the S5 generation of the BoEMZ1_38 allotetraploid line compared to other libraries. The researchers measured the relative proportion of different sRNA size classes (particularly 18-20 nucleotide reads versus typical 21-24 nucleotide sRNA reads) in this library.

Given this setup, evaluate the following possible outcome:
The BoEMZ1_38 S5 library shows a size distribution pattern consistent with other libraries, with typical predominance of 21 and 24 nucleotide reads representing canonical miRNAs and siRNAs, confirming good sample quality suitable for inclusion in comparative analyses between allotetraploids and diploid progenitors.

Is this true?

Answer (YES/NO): NO